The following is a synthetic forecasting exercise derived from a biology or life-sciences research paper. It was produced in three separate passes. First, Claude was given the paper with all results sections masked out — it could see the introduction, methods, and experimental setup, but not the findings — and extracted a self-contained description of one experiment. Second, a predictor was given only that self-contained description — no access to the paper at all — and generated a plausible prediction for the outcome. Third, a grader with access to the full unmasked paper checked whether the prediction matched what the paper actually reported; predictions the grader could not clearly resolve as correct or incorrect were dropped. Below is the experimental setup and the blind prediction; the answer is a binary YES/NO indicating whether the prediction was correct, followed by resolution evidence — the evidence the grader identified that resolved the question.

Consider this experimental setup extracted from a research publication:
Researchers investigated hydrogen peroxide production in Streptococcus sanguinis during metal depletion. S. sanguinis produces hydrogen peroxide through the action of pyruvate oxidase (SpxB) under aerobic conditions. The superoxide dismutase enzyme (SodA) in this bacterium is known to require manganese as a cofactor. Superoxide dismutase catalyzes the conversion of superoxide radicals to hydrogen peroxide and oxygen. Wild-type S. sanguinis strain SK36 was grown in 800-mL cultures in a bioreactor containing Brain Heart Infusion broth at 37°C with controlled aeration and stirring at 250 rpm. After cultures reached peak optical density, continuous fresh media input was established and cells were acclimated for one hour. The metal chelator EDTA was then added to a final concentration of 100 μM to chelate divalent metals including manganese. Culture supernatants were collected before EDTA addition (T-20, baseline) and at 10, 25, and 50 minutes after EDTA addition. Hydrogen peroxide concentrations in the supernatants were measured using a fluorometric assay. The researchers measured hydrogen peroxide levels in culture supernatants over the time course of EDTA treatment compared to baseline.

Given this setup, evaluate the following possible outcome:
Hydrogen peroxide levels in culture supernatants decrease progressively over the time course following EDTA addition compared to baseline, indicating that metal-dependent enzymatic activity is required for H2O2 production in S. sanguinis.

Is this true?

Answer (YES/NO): YES